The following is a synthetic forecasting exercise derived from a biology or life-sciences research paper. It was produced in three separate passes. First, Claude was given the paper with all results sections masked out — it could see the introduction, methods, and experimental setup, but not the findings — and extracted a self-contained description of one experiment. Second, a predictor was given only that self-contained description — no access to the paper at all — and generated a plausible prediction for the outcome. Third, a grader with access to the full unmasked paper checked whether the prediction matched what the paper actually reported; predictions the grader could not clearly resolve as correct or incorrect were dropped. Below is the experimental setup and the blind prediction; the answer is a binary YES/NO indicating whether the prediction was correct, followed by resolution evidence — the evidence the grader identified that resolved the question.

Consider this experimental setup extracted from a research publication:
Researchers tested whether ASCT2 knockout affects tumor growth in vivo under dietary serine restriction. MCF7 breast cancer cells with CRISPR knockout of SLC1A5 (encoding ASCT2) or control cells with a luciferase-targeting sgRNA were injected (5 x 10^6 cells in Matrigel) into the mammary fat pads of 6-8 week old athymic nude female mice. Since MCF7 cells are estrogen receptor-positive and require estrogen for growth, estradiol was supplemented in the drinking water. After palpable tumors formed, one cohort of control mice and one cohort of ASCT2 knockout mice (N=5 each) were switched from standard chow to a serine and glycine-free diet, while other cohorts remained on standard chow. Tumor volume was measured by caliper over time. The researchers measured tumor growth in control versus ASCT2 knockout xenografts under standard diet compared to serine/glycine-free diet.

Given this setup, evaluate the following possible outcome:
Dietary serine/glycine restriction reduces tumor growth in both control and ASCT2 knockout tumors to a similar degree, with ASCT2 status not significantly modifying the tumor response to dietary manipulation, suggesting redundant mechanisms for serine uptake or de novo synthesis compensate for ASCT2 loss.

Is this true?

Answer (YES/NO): NO